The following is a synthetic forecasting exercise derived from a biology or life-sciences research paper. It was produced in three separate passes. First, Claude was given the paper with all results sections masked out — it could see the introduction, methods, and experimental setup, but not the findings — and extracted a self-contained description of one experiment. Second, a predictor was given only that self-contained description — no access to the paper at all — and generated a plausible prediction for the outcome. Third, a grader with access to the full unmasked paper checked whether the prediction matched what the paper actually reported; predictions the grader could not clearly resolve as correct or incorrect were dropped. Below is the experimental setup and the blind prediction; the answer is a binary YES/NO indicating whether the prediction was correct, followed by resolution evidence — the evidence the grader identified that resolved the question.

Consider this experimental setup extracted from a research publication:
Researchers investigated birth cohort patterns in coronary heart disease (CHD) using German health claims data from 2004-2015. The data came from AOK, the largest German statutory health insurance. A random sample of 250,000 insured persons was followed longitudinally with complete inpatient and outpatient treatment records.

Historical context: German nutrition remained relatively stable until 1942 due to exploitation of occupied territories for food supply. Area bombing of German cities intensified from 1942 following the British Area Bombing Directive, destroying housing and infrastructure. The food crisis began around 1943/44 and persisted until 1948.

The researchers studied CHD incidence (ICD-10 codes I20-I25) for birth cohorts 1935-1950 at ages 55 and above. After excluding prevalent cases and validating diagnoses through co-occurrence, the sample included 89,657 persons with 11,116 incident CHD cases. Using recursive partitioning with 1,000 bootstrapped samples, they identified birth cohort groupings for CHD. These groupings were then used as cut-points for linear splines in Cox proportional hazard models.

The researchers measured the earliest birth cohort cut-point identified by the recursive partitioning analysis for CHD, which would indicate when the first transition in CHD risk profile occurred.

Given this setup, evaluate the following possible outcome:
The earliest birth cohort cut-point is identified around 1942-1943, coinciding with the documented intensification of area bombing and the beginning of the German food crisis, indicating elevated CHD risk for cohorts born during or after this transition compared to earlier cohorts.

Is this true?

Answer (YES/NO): NO